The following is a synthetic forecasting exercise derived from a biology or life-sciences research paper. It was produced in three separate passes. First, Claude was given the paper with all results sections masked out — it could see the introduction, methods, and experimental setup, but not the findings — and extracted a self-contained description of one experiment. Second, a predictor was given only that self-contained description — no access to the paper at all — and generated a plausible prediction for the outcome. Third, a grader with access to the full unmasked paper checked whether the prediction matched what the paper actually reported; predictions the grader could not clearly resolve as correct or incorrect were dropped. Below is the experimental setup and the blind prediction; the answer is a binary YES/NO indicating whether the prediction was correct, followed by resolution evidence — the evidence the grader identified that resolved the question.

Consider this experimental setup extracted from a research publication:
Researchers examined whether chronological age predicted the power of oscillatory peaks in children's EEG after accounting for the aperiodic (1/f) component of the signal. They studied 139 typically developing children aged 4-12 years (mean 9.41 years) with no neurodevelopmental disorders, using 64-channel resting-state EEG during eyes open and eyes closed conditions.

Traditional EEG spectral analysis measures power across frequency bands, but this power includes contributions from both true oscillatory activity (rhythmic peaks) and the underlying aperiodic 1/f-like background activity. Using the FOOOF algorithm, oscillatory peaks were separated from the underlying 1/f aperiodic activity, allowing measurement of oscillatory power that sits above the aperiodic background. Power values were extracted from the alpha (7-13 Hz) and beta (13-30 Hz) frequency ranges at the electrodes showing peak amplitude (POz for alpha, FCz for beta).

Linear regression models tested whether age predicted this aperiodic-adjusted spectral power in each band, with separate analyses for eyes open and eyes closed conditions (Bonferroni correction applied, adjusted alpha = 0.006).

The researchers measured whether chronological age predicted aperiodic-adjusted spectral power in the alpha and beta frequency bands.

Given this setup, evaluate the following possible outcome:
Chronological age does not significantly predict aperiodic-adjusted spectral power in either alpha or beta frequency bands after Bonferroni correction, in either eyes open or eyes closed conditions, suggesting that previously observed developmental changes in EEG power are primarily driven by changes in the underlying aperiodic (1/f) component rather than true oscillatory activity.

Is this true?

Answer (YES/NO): YES